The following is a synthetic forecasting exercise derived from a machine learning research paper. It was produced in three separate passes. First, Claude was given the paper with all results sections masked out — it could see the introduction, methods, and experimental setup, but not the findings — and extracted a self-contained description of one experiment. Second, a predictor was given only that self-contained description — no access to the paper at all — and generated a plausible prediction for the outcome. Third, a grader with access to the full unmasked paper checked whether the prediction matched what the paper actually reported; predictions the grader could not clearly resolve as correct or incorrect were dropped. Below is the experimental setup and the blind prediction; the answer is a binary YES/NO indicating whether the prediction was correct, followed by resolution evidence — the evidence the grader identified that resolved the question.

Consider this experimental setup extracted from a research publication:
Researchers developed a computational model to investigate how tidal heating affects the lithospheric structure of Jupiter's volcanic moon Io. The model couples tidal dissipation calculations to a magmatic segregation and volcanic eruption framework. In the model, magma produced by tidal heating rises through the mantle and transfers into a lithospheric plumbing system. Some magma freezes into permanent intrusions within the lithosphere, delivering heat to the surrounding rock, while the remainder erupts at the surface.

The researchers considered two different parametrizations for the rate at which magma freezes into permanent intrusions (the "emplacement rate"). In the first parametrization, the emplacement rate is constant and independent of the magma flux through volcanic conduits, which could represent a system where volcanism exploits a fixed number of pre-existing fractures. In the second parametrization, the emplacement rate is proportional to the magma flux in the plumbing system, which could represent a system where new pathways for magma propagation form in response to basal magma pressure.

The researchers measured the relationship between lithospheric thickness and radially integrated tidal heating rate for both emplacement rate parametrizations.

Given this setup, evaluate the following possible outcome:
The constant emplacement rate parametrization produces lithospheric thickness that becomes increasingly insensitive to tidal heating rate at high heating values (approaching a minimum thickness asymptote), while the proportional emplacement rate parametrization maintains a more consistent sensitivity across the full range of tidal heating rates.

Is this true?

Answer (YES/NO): NO